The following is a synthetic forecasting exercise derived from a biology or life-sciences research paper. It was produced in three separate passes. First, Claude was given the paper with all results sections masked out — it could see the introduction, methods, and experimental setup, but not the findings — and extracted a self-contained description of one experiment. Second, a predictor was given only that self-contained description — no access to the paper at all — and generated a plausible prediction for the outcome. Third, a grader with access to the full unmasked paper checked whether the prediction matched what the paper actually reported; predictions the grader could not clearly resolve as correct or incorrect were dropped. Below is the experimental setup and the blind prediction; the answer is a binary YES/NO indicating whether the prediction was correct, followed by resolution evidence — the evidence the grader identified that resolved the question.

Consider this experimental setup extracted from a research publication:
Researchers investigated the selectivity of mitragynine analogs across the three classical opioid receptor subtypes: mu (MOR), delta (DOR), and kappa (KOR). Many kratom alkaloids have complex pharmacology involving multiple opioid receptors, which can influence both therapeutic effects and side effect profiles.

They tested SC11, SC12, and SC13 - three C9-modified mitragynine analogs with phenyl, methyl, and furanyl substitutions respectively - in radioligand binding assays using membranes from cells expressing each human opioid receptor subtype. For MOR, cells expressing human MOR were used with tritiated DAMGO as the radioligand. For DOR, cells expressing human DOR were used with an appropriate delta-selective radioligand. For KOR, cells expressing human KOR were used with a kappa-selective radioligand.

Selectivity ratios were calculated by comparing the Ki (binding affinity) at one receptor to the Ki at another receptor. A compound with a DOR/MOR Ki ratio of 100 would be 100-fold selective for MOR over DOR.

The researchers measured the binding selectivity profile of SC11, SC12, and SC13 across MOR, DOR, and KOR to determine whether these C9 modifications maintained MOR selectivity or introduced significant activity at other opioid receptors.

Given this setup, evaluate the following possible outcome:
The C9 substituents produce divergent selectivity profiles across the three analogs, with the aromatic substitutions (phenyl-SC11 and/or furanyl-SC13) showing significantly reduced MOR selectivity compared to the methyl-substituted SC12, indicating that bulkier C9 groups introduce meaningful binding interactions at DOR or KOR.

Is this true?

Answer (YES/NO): NO